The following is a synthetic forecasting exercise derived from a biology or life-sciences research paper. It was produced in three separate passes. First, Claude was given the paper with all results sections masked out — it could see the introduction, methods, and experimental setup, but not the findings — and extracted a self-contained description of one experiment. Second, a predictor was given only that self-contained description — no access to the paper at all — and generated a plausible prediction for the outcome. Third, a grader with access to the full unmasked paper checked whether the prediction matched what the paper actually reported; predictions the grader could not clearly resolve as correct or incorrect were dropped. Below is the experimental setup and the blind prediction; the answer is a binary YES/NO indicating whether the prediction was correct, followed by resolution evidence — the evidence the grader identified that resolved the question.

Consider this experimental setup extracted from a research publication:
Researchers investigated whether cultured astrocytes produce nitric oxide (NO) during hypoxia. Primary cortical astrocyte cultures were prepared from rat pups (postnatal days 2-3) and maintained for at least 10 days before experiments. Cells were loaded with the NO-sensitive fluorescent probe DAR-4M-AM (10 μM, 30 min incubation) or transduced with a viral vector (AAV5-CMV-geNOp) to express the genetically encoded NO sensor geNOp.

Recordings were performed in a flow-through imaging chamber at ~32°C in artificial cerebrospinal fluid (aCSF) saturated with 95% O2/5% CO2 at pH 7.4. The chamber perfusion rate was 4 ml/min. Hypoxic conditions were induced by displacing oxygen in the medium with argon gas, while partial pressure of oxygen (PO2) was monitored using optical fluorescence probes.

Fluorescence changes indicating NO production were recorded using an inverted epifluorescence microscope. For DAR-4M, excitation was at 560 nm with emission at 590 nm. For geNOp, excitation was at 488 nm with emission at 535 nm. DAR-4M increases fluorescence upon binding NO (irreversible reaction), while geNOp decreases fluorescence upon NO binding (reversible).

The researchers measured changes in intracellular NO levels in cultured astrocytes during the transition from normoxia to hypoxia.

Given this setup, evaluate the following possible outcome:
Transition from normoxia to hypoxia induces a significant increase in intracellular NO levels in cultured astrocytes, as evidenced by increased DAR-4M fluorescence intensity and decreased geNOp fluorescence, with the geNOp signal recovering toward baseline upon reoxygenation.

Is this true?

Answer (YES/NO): YES